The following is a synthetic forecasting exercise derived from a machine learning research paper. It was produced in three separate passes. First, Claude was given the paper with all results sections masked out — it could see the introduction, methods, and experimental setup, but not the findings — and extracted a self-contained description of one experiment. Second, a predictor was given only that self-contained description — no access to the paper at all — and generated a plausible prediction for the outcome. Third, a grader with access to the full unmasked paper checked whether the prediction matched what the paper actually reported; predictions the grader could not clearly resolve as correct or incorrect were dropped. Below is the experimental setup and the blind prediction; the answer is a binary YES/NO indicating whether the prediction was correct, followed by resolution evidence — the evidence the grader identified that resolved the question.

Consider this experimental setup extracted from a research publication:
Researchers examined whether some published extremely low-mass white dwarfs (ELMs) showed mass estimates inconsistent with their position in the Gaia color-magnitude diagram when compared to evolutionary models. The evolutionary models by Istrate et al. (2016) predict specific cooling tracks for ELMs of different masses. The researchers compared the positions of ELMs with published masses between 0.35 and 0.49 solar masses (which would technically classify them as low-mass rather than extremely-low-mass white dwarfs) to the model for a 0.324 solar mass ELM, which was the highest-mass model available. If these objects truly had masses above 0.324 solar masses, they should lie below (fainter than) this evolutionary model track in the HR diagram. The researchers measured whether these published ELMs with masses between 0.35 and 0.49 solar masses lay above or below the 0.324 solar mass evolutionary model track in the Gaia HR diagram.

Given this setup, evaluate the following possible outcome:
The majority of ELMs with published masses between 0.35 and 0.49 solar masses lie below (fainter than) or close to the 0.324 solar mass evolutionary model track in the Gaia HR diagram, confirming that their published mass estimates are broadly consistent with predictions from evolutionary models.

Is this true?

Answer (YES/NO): NO